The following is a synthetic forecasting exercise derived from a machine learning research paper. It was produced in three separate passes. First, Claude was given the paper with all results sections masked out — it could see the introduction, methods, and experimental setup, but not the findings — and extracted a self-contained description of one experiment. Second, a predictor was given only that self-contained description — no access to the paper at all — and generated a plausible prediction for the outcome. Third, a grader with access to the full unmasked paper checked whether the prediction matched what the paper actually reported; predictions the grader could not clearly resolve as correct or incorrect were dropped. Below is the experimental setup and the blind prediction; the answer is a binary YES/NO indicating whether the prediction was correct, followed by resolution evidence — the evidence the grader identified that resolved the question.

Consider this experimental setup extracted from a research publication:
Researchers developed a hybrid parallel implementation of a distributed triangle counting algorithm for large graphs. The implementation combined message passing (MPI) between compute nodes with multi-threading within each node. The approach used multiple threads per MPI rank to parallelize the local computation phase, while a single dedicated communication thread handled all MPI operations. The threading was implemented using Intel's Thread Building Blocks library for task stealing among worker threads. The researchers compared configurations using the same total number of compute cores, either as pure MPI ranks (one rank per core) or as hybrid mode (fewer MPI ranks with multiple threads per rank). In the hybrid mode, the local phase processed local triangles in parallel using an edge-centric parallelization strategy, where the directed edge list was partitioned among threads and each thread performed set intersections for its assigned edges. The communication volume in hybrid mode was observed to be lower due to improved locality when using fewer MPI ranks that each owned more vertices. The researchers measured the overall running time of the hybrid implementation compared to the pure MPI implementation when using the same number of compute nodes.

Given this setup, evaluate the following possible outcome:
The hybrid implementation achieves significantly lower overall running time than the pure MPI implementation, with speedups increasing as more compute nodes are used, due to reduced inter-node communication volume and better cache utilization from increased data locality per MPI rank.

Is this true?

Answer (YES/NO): NO